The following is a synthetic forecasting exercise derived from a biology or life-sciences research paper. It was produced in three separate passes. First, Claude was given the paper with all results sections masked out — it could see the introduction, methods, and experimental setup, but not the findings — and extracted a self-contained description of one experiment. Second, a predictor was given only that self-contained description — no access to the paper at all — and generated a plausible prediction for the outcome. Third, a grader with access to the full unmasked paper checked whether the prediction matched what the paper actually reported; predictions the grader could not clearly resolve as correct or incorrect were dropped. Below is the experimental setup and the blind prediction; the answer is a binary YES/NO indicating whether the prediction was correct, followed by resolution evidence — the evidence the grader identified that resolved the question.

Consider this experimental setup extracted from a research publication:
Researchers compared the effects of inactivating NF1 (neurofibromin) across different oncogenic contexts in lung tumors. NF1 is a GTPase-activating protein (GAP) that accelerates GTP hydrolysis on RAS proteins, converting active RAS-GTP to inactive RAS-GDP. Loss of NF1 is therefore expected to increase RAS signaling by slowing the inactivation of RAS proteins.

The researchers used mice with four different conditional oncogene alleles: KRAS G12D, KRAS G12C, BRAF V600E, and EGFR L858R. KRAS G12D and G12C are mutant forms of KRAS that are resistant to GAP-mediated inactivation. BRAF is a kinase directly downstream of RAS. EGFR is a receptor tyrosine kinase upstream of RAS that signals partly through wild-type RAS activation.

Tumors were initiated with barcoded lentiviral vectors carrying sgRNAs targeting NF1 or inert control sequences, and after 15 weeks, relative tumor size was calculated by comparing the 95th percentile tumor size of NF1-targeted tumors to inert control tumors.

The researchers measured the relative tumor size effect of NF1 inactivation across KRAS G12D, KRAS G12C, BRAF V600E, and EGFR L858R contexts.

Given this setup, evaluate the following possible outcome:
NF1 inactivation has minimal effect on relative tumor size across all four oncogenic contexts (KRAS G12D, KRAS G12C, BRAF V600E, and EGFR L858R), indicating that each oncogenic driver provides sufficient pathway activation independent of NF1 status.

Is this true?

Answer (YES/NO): NO